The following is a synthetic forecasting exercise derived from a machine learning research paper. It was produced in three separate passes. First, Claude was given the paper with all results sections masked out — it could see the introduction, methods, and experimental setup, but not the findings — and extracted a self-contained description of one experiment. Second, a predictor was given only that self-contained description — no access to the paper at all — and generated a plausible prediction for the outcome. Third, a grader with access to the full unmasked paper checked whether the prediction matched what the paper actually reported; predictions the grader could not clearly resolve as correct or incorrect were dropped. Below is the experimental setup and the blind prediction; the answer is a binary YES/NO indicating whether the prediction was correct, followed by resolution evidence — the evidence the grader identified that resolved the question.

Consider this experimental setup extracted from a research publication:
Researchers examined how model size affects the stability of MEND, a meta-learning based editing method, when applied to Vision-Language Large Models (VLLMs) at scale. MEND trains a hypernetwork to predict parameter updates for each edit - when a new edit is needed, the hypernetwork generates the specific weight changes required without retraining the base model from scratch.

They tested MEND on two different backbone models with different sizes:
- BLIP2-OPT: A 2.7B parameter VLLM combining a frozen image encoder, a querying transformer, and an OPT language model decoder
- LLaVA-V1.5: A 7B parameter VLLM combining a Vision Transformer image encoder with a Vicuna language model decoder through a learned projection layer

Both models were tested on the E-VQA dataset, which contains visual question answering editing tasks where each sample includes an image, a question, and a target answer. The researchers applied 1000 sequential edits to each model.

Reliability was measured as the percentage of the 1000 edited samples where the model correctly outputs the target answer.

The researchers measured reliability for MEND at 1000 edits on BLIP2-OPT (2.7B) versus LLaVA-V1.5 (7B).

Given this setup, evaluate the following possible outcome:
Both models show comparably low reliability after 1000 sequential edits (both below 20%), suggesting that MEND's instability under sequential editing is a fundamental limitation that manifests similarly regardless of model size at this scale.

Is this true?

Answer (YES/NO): NO